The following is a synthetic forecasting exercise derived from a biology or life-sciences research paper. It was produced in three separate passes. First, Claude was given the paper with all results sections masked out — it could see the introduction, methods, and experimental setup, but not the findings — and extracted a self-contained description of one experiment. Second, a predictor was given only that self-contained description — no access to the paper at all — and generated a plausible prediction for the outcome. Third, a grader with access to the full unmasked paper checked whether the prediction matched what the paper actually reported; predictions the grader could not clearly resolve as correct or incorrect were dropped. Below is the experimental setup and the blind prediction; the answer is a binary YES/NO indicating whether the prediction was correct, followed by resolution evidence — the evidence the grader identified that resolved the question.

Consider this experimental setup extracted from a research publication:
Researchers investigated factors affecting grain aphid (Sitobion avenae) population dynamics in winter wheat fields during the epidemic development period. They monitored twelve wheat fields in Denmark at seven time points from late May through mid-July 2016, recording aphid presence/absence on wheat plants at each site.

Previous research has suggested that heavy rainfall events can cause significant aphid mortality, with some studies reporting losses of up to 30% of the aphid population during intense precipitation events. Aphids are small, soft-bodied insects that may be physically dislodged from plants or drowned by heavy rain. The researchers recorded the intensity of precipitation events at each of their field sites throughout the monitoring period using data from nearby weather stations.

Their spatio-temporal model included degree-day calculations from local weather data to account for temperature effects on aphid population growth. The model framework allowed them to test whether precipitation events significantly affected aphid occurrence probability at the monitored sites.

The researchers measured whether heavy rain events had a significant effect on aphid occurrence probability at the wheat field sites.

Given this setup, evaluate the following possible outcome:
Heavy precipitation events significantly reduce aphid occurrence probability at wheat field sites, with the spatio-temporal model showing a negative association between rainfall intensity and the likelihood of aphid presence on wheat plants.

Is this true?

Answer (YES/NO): NO